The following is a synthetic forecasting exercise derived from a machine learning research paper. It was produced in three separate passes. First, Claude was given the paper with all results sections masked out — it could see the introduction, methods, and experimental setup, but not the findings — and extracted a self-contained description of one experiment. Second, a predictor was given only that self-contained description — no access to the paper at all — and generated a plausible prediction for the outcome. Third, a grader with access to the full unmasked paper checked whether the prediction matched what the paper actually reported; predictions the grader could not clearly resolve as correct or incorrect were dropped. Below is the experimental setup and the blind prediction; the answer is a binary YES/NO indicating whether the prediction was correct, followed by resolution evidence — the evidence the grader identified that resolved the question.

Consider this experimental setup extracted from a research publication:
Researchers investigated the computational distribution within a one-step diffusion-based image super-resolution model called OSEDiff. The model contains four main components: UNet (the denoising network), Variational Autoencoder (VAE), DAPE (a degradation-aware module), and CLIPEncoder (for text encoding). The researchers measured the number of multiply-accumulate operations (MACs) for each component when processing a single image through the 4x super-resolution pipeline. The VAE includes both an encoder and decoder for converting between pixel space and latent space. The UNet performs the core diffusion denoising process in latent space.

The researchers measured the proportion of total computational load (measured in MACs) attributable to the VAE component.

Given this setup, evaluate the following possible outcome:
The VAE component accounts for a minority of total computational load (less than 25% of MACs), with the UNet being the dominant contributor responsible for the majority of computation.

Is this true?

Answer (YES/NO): NO